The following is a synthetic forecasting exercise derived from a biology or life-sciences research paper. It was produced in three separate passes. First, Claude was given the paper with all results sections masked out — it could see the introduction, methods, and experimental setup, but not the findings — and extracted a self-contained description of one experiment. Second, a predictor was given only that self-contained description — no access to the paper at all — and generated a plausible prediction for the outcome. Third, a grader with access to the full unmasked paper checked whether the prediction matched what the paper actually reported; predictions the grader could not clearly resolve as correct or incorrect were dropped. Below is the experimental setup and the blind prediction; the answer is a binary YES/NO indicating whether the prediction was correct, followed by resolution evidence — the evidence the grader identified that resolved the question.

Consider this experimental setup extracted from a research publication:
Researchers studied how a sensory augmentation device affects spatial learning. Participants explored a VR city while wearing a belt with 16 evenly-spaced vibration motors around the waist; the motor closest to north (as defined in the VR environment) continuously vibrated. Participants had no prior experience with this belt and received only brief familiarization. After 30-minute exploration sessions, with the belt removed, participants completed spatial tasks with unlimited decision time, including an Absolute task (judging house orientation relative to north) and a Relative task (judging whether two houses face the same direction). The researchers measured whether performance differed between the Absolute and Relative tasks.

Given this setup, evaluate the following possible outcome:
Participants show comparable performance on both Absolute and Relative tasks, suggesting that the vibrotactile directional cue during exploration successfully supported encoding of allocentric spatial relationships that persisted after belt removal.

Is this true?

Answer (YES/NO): NO